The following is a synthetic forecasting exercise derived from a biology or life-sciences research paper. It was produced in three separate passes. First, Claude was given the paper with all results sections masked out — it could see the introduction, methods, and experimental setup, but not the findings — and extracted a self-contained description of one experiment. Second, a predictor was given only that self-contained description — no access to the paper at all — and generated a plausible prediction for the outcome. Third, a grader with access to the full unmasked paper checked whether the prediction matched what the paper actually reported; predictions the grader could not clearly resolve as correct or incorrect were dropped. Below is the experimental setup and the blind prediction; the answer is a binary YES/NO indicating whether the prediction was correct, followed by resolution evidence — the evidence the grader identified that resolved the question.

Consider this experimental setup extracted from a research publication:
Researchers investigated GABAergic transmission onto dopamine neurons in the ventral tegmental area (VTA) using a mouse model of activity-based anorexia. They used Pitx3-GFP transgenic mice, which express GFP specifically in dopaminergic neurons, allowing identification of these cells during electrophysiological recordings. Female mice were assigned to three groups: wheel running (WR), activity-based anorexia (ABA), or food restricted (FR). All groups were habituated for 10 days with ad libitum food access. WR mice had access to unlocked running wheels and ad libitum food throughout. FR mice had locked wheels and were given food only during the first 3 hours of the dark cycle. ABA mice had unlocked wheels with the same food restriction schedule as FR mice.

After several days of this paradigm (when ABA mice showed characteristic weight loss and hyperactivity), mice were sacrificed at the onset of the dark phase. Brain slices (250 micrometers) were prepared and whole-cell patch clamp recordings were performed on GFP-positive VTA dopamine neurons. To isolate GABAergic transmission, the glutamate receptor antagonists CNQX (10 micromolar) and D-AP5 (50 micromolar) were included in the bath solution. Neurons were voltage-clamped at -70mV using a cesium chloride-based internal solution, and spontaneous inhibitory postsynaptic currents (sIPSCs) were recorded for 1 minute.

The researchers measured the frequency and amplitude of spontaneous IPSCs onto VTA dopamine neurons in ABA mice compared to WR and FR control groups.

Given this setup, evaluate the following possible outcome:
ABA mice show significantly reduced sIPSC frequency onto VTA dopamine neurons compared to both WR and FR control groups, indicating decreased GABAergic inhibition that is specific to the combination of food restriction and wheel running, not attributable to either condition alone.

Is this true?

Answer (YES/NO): NO